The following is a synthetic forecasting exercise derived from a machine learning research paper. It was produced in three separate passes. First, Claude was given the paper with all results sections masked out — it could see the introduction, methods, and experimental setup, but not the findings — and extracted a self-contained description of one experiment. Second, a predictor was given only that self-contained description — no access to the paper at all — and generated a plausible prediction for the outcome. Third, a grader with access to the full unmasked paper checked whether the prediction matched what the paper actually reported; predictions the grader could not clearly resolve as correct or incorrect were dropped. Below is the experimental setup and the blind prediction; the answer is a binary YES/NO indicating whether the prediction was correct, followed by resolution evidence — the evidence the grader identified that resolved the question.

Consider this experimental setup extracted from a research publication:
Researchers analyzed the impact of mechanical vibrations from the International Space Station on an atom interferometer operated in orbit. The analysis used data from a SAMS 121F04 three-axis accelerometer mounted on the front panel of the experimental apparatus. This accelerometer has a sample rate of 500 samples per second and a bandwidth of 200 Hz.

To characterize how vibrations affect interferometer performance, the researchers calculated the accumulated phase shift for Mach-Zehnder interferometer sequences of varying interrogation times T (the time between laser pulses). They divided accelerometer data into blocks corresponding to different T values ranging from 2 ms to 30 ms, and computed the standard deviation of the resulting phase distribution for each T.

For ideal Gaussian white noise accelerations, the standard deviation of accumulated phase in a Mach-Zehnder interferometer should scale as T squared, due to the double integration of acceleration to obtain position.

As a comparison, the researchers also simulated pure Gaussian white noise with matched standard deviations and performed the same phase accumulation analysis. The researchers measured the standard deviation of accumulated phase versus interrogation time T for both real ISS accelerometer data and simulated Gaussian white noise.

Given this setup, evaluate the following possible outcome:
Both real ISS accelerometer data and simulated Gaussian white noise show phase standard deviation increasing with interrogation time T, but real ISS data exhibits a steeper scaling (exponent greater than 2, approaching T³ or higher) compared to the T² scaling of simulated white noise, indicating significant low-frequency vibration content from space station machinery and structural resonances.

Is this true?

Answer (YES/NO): NO